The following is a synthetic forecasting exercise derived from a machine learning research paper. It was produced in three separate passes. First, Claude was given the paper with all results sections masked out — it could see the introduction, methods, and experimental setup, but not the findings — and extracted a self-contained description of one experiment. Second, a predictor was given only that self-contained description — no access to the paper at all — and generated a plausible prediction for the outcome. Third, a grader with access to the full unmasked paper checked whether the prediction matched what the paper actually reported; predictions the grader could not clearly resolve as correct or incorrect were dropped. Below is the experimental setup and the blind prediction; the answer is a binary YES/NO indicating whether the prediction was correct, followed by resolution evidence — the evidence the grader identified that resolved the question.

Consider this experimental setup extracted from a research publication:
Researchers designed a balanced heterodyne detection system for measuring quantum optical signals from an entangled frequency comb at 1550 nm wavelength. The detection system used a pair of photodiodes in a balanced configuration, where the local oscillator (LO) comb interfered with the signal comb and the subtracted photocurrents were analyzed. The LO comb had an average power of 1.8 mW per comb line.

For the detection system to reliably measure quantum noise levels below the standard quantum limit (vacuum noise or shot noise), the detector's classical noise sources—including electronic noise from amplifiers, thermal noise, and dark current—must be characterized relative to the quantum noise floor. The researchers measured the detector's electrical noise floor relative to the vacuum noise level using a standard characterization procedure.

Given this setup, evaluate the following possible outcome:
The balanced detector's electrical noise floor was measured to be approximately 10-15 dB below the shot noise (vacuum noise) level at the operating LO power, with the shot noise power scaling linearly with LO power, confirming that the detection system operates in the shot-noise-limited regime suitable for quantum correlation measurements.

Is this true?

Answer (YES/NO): NO